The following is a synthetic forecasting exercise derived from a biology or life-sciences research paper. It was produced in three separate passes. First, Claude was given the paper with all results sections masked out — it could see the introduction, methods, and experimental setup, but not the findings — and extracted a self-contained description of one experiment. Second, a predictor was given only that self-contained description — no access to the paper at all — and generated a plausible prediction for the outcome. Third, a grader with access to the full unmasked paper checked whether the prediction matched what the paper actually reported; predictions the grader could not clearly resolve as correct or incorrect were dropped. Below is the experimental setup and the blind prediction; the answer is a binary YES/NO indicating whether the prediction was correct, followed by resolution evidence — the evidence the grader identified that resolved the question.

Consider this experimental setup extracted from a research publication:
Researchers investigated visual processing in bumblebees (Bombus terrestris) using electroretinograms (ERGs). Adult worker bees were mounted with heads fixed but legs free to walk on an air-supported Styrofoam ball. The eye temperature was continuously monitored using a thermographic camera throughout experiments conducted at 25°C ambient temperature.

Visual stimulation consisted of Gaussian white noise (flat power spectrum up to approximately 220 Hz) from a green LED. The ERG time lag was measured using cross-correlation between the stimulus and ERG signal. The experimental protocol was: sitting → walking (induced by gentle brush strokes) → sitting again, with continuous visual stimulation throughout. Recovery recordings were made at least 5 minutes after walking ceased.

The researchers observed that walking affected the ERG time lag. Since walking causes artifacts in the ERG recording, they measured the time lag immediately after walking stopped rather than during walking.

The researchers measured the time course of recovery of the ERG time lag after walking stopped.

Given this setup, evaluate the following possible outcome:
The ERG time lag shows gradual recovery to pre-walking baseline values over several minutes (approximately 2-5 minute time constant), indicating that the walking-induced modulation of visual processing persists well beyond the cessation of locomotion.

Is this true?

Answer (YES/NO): YES